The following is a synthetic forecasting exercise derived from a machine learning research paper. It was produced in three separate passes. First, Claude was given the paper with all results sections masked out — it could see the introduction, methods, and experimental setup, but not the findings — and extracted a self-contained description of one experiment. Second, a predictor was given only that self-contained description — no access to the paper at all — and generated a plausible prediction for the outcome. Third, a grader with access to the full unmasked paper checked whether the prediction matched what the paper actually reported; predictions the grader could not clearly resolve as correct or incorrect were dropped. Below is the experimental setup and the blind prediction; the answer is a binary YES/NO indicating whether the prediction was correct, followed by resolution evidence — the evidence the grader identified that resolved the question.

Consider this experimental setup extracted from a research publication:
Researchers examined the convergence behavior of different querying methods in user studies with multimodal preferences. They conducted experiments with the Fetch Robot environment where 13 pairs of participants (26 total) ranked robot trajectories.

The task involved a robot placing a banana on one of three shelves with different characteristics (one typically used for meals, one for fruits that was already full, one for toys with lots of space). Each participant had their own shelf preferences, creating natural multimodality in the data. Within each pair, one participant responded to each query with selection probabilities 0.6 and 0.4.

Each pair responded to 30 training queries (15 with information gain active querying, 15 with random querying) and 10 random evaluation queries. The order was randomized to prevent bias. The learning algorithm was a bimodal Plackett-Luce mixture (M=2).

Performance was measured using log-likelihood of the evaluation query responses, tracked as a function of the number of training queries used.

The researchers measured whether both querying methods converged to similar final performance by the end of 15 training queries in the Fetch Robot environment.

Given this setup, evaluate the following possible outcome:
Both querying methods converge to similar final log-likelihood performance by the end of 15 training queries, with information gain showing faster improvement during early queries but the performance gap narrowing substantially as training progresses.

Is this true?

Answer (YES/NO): YES